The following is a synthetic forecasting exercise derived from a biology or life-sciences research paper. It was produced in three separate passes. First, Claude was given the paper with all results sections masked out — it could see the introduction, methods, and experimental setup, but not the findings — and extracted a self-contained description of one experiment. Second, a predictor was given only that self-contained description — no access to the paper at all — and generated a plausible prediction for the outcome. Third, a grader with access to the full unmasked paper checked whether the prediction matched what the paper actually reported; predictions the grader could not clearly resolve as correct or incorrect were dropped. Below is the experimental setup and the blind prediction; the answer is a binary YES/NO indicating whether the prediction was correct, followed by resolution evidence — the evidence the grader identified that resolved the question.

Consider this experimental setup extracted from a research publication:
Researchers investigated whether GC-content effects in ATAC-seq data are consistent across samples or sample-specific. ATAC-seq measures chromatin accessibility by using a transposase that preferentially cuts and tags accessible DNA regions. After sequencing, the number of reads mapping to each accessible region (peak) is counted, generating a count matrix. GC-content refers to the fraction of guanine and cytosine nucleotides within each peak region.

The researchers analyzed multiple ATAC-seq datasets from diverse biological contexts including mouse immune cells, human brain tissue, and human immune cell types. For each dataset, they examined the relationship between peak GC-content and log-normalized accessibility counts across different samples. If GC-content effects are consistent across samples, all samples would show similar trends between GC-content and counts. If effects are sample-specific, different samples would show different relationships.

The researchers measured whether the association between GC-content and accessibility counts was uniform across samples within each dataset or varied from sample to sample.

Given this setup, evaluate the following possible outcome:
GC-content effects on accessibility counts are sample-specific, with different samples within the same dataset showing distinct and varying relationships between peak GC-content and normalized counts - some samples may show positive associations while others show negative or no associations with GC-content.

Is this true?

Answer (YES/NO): NO